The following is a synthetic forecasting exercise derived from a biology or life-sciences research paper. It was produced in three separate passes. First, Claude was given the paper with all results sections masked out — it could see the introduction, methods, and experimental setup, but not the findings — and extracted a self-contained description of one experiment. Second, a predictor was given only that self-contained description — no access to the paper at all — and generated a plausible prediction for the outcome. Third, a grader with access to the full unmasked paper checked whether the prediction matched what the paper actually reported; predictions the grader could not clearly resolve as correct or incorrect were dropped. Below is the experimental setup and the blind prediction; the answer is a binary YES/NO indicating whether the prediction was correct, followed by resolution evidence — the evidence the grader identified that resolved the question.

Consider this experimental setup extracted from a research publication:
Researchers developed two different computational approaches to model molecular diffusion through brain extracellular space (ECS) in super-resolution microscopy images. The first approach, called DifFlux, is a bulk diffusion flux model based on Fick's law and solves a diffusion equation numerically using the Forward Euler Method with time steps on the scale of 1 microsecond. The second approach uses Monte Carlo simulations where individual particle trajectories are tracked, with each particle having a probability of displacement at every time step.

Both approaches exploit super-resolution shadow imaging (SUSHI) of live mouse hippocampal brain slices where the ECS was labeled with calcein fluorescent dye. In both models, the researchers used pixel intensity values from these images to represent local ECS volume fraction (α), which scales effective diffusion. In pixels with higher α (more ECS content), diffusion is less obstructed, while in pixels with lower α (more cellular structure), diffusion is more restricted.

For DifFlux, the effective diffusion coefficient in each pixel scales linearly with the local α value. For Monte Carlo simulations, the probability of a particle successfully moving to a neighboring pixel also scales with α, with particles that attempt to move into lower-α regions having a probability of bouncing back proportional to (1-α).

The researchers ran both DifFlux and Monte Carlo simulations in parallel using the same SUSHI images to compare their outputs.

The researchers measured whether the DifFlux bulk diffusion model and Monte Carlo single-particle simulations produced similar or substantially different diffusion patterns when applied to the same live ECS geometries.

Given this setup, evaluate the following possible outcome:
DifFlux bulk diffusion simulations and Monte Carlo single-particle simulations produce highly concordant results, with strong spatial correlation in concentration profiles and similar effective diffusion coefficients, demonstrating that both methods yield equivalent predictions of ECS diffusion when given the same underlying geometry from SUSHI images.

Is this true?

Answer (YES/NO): YES